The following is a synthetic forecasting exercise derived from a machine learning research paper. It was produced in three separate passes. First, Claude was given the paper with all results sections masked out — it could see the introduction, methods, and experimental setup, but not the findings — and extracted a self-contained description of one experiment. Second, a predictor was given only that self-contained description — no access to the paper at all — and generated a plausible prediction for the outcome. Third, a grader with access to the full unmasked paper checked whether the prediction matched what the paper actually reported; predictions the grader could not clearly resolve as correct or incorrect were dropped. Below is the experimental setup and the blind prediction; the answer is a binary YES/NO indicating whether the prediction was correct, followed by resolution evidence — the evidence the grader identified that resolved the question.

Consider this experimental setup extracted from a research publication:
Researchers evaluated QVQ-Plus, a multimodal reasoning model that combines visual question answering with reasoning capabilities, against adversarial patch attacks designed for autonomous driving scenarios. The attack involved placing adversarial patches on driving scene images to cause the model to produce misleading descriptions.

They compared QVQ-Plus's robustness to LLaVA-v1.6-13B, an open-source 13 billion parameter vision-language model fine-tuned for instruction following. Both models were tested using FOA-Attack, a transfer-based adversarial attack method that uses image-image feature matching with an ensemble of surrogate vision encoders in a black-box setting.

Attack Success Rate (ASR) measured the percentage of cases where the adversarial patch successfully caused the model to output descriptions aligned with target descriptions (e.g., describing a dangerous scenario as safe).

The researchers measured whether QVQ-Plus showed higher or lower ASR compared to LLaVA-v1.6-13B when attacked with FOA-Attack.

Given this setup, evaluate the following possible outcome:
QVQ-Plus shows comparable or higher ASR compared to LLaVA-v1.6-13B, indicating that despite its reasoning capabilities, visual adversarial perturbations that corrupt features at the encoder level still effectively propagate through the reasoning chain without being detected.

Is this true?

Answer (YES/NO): NO